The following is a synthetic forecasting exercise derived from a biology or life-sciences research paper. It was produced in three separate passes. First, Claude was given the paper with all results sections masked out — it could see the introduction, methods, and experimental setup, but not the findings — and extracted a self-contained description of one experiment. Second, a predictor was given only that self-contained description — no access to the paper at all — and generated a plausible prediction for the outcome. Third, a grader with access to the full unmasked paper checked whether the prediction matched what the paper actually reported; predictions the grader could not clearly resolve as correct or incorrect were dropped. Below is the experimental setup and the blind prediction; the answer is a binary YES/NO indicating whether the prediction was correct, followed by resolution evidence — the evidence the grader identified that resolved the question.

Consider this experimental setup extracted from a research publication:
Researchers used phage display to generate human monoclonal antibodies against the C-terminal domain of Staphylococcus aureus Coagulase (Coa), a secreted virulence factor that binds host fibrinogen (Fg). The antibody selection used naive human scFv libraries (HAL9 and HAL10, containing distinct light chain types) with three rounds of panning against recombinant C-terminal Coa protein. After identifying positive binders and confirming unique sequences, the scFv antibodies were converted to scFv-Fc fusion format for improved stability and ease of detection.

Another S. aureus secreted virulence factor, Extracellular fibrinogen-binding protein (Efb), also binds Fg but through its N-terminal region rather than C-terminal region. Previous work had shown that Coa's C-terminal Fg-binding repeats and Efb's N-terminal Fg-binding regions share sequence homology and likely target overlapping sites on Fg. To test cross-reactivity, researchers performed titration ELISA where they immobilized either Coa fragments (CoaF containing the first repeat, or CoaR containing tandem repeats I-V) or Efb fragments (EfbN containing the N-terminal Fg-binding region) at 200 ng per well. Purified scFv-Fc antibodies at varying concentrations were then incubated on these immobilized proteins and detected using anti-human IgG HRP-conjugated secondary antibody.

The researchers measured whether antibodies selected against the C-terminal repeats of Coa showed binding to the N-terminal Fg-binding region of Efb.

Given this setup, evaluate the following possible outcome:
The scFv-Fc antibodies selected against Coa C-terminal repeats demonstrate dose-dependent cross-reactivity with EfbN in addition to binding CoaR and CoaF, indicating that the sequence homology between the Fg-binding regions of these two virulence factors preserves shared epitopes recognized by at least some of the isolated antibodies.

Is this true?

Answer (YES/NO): NO